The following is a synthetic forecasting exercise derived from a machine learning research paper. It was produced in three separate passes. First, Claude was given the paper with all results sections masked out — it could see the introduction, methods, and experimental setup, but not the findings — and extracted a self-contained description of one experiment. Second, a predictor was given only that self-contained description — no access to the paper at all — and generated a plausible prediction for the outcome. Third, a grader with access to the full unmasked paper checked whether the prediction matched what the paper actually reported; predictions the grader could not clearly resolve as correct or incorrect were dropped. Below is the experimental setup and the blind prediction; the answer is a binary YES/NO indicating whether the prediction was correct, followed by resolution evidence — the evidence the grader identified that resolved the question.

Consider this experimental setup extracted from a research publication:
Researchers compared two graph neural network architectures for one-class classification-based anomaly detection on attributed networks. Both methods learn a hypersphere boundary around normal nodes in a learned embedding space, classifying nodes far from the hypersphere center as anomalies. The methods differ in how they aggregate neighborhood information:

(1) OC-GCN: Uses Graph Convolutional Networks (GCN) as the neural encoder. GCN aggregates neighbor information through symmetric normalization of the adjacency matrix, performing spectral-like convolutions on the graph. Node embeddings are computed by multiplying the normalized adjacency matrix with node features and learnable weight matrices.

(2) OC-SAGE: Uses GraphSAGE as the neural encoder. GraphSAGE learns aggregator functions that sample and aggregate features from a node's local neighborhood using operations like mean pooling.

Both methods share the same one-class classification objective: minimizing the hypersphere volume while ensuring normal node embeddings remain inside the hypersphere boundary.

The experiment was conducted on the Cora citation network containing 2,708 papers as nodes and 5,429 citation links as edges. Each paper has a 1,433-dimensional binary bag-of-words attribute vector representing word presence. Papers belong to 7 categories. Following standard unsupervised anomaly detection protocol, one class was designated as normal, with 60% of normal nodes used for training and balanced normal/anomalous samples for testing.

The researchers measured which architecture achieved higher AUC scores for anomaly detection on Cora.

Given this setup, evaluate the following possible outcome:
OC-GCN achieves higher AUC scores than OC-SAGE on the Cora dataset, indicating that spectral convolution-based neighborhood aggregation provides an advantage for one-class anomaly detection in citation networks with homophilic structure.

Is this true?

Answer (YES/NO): NO